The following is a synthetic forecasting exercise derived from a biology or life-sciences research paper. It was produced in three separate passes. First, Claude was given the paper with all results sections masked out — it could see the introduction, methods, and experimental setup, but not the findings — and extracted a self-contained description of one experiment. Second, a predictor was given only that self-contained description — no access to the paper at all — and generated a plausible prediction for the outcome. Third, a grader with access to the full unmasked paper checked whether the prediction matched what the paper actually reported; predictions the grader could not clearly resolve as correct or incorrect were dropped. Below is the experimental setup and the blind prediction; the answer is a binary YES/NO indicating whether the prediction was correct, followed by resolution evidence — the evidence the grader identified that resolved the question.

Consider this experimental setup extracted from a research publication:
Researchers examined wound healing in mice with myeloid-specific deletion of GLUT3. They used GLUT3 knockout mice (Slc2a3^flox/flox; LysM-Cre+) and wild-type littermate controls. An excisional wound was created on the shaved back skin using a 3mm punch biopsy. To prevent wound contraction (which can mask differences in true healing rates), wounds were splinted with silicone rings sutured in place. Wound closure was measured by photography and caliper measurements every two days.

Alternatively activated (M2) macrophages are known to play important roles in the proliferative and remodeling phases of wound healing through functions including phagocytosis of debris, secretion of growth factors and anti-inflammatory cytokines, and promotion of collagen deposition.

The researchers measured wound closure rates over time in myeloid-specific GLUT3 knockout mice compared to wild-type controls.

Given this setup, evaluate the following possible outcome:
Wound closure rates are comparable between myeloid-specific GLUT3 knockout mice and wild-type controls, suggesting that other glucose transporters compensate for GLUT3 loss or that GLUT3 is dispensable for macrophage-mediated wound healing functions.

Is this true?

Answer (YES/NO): NO